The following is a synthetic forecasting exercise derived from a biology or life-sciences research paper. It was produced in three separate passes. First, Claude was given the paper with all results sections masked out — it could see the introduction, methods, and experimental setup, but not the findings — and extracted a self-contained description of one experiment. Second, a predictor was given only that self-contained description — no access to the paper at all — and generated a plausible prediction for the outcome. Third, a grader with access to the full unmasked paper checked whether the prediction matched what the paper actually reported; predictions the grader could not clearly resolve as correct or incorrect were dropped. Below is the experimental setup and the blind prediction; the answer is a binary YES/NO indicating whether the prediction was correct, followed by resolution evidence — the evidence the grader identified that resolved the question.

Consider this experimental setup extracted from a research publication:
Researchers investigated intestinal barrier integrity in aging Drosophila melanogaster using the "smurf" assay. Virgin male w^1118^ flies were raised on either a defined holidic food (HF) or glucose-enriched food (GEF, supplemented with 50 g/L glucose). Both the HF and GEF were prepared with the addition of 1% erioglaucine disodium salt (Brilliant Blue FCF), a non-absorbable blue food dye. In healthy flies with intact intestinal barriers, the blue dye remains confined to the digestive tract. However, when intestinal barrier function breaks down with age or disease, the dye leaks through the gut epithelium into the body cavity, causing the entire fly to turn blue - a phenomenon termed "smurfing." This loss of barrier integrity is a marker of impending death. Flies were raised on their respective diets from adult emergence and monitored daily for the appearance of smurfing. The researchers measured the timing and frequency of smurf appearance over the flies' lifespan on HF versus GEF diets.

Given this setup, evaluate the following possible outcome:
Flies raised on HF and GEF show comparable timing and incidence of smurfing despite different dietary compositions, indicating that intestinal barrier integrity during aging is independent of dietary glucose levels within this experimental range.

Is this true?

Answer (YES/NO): NO